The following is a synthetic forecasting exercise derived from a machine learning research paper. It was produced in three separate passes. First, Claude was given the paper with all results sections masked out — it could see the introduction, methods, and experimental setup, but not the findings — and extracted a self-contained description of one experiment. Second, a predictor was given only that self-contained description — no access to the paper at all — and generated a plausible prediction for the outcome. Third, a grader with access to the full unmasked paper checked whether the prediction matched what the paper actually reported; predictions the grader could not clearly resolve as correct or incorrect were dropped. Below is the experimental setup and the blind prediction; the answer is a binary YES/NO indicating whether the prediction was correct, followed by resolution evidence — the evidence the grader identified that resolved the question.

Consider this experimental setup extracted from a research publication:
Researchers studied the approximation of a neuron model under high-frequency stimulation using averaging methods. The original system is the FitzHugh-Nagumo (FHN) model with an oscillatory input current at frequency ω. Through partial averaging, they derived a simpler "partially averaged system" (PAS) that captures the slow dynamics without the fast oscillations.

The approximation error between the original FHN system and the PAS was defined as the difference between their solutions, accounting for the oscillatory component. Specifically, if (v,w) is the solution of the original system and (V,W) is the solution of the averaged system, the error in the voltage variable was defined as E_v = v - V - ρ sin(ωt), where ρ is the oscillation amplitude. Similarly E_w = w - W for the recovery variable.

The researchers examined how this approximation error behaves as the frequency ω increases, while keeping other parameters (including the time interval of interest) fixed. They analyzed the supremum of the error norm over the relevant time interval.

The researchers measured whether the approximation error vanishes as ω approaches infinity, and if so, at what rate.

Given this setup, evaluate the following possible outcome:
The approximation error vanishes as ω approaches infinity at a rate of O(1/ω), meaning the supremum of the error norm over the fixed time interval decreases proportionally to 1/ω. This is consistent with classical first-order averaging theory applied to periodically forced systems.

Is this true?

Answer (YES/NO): YES